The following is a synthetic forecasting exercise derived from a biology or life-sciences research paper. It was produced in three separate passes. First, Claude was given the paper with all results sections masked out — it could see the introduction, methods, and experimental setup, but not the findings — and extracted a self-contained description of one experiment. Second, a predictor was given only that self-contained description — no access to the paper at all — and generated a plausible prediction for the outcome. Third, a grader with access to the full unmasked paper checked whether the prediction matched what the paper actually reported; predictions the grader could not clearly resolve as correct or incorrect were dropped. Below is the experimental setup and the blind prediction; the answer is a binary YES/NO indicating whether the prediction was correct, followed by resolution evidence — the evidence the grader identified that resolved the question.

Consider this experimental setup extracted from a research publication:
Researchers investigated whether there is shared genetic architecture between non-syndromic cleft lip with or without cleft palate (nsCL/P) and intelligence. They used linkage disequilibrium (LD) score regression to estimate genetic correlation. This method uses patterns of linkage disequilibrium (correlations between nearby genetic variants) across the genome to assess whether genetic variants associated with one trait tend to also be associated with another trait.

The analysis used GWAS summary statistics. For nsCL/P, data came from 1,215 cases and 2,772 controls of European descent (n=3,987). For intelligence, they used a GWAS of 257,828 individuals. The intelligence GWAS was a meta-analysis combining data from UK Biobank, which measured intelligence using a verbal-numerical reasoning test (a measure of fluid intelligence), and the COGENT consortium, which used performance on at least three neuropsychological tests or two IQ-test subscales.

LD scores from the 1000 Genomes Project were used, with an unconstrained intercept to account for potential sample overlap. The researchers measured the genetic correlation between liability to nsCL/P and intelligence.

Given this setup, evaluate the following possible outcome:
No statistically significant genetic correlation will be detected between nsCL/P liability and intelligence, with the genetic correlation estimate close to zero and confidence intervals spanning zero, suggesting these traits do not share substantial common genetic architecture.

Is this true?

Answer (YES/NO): YES